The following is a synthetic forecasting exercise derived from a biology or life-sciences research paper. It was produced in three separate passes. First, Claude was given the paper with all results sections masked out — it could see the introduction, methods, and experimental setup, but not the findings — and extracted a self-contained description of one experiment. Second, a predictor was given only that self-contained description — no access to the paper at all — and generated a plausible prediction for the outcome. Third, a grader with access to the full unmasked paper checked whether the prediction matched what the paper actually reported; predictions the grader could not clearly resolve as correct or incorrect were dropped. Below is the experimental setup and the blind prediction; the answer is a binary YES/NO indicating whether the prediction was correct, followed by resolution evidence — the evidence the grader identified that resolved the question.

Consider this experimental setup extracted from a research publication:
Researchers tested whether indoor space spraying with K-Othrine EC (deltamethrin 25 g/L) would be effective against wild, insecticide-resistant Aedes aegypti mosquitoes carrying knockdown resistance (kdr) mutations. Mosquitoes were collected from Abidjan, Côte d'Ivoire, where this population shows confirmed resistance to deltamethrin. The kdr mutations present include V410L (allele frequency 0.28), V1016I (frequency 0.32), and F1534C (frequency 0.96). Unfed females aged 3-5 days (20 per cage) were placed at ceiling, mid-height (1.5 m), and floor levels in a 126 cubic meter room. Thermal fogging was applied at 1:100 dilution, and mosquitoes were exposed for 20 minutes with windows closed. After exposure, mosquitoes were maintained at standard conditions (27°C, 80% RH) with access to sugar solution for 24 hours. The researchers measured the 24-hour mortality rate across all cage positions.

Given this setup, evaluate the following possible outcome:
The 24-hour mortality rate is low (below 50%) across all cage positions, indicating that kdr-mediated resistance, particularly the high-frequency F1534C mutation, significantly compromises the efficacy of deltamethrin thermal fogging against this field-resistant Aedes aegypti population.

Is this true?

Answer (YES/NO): NO